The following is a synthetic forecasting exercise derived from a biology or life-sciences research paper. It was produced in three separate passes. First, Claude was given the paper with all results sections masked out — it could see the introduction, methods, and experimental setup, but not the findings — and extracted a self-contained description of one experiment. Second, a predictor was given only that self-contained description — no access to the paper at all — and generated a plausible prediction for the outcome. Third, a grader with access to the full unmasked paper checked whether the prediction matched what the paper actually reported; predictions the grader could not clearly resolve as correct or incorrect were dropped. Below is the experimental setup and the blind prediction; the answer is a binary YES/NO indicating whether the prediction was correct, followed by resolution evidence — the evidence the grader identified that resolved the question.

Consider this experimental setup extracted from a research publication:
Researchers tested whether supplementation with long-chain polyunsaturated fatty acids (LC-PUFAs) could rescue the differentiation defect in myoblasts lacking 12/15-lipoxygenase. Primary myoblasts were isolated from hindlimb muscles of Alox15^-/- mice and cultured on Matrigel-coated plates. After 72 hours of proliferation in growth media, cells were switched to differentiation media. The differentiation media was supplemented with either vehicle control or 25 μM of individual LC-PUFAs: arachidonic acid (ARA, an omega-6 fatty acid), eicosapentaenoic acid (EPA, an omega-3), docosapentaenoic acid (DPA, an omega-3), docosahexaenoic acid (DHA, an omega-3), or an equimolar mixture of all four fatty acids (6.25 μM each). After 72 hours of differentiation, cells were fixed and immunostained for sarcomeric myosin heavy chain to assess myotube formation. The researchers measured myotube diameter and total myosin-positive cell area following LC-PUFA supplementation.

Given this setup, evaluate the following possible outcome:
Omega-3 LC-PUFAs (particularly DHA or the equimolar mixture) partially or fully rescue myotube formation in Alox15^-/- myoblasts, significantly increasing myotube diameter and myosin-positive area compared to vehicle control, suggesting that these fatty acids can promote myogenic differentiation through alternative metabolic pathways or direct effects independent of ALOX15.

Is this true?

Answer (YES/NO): NO